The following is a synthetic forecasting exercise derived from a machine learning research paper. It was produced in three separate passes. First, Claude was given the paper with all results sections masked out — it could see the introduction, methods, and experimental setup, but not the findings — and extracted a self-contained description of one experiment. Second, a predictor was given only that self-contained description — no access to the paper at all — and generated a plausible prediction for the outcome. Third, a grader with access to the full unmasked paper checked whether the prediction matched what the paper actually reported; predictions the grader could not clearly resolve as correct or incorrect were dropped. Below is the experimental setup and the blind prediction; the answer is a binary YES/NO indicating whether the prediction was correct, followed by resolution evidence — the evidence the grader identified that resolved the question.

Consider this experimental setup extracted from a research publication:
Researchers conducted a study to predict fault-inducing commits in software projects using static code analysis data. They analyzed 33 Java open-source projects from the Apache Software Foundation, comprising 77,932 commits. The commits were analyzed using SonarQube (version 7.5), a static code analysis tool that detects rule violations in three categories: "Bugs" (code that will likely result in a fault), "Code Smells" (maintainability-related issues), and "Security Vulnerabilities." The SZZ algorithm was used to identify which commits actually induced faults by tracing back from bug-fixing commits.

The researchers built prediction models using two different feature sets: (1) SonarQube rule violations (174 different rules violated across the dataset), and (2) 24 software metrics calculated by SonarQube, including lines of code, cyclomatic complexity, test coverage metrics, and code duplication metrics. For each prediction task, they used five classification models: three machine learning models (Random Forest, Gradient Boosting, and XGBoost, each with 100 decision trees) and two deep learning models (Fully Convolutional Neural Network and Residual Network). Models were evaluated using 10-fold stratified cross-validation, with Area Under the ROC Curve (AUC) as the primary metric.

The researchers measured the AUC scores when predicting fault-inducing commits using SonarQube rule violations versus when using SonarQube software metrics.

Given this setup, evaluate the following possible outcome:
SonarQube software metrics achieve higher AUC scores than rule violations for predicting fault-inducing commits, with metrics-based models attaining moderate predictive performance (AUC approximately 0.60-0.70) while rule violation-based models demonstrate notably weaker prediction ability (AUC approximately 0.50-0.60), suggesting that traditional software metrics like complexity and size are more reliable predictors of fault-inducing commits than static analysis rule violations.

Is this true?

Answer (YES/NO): NO